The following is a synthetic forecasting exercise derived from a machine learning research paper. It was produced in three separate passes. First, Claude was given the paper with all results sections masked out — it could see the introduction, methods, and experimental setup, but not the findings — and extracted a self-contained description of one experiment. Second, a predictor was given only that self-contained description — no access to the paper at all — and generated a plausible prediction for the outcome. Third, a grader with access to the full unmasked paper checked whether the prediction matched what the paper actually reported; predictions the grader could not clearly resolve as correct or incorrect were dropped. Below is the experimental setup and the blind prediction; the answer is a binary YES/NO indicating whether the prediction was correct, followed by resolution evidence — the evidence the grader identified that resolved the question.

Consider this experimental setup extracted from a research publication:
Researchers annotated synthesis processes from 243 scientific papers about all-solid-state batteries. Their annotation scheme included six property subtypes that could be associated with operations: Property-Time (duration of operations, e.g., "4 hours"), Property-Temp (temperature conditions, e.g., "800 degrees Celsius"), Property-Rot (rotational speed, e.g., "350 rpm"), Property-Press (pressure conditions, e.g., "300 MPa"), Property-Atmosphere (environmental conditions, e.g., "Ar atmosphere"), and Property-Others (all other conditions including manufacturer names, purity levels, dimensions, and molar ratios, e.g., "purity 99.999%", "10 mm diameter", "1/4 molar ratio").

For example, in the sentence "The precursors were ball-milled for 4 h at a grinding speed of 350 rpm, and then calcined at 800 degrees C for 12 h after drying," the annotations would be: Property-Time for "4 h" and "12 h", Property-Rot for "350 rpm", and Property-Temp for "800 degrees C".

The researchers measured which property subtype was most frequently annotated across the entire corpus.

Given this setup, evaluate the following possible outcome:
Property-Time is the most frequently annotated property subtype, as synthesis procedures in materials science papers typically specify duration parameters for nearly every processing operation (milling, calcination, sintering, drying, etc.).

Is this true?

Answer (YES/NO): NO